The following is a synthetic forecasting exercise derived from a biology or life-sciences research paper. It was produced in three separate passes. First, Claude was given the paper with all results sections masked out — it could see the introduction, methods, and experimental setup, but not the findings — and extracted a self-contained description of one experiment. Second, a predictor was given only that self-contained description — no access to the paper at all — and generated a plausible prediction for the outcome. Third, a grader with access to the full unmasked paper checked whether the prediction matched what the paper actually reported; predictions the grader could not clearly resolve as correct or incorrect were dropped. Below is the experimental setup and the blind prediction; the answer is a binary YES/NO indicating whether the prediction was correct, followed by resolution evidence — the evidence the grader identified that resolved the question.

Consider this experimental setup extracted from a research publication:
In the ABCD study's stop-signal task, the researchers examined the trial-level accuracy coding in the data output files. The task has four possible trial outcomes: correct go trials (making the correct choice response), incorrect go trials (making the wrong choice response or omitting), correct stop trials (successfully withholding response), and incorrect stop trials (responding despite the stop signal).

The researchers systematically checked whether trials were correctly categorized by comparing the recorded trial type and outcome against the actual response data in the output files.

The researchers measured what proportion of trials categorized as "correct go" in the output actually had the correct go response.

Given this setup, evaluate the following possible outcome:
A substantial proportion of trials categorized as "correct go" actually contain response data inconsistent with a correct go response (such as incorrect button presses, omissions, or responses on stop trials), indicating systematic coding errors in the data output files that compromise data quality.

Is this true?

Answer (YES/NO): NO